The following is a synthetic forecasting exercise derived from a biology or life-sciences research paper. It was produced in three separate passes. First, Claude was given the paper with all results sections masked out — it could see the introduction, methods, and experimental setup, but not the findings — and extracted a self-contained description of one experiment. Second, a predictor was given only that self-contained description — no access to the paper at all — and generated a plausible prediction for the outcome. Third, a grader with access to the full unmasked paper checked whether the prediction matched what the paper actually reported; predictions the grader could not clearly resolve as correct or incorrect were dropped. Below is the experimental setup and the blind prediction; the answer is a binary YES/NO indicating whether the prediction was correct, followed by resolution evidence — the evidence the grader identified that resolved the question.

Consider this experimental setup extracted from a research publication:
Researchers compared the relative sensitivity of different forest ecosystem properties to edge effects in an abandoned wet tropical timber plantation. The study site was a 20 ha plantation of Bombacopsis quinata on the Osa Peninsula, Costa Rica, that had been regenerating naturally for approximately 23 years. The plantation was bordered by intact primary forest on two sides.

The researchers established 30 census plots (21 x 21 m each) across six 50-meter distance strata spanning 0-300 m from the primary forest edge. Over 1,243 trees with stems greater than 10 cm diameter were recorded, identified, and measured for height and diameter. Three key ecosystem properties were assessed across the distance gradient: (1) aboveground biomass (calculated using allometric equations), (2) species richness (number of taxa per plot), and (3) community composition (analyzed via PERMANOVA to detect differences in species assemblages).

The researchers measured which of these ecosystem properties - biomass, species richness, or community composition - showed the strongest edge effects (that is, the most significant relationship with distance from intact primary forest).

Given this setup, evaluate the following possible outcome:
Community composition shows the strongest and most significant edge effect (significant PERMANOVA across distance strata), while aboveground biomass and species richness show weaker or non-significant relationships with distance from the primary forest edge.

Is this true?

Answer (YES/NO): YES